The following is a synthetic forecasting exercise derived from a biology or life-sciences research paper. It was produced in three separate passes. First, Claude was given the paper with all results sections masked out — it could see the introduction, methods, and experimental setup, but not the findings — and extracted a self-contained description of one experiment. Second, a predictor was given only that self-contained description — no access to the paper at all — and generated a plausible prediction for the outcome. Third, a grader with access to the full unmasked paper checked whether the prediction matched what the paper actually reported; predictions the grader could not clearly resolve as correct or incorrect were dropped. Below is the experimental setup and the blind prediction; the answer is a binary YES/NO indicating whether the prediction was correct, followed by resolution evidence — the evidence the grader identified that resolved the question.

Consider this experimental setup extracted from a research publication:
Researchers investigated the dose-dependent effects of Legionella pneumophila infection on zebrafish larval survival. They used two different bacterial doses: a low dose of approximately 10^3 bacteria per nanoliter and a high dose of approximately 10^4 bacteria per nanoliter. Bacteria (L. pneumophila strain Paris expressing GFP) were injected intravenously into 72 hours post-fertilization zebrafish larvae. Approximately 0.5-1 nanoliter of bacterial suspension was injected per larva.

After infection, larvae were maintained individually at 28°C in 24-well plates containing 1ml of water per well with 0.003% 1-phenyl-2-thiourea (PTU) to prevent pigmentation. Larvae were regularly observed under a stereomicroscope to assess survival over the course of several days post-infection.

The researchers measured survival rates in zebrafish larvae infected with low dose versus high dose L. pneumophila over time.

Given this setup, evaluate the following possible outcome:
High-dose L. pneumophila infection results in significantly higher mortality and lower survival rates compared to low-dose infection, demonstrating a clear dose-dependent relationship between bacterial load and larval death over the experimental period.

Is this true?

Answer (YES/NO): YES